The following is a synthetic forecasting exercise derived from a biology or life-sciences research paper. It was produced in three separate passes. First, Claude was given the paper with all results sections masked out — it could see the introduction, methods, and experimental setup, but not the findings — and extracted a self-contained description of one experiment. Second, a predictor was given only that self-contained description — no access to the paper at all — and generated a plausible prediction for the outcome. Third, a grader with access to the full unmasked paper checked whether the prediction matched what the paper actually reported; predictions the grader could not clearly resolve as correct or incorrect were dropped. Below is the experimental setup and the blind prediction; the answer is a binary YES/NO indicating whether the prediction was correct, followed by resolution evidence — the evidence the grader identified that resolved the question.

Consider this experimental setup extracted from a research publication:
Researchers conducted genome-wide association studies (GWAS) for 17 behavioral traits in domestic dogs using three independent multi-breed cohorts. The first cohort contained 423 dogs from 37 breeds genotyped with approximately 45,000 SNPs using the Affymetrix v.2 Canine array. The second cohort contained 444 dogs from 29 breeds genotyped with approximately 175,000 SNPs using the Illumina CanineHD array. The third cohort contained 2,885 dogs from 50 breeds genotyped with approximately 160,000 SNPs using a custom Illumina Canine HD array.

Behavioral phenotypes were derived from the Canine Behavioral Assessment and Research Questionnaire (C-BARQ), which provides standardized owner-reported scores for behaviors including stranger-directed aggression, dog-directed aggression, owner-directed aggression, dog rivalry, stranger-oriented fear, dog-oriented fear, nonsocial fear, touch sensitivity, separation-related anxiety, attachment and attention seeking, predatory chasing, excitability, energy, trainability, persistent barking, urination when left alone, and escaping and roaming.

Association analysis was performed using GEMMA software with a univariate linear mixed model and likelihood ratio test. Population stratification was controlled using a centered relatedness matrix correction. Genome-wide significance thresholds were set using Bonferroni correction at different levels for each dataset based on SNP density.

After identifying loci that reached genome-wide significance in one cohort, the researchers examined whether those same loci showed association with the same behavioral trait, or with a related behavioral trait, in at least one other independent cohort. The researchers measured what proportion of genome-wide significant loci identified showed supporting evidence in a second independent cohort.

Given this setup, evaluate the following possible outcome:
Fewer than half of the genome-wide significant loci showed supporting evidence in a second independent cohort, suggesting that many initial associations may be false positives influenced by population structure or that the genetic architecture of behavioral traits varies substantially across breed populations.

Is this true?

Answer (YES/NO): YES